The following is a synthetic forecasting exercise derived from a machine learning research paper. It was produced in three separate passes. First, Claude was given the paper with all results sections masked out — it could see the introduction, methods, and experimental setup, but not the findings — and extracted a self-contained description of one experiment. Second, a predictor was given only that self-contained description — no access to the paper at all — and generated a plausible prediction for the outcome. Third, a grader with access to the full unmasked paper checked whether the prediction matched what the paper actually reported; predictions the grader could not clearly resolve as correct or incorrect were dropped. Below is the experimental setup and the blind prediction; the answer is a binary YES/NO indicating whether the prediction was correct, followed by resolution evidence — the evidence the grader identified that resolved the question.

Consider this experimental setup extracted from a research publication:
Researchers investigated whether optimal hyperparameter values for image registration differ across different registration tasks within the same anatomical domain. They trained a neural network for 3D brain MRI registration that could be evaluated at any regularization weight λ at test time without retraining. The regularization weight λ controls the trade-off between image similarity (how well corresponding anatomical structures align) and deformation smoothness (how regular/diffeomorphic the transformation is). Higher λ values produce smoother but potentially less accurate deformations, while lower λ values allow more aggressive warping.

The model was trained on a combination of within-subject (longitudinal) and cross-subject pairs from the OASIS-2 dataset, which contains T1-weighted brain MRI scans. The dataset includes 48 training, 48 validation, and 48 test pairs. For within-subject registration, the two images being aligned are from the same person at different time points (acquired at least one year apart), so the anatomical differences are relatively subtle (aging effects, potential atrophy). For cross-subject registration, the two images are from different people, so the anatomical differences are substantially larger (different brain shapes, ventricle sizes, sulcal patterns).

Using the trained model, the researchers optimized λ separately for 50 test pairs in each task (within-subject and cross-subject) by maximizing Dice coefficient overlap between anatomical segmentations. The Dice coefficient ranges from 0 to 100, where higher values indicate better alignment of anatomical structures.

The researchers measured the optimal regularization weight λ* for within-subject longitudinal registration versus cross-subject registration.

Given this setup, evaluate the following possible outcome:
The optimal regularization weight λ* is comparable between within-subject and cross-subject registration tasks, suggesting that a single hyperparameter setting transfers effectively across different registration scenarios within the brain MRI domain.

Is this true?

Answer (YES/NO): NO